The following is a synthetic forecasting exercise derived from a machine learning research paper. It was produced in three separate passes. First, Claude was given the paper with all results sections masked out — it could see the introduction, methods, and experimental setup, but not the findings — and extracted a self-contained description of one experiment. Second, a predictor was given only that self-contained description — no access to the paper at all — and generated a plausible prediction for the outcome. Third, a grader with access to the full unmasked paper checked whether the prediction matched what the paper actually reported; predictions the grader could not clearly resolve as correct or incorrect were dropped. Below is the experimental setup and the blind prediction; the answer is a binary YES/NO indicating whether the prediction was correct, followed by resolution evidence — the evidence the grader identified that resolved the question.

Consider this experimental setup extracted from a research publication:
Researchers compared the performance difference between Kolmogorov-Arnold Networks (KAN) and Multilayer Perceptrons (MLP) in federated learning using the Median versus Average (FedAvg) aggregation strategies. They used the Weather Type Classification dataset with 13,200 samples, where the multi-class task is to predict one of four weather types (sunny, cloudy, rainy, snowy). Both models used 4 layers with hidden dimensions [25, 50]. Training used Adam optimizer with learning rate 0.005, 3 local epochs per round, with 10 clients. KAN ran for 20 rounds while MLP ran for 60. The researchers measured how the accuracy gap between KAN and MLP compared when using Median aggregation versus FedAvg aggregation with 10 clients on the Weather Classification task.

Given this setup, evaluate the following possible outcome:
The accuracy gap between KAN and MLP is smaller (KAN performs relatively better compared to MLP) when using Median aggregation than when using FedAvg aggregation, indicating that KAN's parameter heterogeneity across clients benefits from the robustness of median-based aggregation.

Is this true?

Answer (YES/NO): NO